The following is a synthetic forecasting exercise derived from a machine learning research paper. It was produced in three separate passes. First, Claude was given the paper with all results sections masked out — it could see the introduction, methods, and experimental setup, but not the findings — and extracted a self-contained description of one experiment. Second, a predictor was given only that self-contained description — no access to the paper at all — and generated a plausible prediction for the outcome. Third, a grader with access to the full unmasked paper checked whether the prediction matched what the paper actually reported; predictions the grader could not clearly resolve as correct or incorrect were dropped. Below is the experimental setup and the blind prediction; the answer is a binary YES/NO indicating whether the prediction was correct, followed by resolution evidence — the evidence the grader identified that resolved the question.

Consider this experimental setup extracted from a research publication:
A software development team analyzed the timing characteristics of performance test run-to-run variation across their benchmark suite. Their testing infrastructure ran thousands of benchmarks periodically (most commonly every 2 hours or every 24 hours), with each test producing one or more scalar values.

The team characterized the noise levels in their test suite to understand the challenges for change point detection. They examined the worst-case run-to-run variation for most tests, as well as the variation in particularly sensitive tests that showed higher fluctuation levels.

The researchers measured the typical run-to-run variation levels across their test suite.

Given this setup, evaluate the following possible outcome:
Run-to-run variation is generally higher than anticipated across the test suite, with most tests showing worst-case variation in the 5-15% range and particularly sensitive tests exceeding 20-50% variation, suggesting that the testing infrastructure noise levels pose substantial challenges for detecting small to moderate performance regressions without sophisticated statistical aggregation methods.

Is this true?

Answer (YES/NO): NO